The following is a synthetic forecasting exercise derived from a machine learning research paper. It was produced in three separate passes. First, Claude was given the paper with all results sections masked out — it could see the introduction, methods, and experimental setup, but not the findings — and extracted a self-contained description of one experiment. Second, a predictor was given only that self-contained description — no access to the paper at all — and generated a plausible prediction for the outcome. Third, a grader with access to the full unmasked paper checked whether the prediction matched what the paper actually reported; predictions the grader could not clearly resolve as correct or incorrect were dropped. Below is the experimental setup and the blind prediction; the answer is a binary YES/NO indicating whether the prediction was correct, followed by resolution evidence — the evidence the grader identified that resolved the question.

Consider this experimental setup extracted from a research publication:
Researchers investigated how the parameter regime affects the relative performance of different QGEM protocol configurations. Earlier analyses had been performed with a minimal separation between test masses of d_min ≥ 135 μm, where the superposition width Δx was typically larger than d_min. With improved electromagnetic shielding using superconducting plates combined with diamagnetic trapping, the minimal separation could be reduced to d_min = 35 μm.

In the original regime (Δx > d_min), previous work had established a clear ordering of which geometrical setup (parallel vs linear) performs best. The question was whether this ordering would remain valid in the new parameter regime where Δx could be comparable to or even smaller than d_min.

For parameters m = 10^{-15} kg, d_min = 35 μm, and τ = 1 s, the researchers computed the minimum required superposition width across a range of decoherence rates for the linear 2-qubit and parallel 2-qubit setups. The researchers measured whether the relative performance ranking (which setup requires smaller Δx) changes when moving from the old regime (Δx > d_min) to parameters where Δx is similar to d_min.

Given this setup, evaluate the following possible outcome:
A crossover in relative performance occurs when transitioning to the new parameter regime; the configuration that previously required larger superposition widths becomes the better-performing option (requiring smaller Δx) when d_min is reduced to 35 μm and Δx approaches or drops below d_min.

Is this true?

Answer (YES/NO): YES